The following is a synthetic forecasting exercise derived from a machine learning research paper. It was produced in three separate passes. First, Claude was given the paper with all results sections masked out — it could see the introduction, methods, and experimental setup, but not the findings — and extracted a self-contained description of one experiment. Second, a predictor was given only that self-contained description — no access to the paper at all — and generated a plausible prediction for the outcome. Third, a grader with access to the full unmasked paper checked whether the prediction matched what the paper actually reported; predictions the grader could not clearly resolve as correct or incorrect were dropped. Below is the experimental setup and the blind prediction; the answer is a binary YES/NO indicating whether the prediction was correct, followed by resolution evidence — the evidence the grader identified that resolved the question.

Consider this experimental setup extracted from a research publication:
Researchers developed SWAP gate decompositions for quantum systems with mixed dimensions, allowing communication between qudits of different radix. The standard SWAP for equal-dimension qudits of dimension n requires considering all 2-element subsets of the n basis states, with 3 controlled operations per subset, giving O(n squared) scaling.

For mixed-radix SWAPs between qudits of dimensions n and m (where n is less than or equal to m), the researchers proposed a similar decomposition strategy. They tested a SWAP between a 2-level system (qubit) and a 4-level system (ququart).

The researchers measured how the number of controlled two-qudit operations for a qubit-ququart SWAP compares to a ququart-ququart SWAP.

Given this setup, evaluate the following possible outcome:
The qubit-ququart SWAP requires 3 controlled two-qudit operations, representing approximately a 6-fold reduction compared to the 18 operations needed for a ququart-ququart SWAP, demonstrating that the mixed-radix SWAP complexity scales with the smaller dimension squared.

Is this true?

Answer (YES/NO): NO